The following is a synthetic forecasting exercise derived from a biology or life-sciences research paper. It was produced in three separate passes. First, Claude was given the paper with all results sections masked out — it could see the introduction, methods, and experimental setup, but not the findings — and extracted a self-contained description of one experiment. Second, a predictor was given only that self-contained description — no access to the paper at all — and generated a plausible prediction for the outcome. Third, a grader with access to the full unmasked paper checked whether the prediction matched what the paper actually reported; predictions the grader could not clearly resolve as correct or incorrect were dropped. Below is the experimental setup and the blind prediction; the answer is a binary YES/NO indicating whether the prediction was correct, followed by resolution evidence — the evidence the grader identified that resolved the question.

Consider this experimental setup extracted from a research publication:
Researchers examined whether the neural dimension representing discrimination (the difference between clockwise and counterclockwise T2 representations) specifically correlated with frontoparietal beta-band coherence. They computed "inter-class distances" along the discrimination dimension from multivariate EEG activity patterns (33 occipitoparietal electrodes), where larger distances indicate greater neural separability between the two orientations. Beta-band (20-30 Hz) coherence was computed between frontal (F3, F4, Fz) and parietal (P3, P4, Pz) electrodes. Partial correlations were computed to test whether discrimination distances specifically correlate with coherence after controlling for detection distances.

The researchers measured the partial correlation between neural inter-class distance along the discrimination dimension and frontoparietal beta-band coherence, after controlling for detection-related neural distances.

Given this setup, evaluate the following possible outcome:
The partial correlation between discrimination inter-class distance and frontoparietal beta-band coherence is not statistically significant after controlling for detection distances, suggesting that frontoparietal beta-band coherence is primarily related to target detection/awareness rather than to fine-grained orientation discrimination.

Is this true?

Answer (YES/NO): NO